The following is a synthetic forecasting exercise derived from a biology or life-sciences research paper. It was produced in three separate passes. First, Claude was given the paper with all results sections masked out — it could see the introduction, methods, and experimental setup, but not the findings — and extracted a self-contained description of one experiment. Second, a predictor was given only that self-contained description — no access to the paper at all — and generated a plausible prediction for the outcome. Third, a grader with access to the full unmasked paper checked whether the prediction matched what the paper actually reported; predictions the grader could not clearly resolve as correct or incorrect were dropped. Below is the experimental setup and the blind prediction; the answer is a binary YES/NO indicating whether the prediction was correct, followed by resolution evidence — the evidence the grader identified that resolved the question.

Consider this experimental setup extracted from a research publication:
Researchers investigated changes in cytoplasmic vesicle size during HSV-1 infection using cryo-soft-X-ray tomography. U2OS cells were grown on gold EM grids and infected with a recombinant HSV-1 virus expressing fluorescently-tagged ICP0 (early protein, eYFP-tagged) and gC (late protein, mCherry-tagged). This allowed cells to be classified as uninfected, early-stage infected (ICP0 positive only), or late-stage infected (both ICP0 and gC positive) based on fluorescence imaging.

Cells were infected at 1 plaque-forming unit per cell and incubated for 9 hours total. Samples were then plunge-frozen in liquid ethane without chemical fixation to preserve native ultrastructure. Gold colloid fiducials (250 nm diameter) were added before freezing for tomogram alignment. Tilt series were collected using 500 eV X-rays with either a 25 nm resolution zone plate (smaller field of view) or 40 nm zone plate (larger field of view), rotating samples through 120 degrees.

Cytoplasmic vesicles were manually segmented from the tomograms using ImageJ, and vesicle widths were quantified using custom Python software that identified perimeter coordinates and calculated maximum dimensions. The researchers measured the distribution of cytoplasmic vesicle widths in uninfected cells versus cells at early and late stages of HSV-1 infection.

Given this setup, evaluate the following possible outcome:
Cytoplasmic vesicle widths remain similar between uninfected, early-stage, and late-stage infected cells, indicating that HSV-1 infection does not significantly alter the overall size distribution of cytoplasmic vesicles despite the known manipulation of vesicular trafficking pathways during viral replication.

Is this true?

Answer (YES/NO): NO